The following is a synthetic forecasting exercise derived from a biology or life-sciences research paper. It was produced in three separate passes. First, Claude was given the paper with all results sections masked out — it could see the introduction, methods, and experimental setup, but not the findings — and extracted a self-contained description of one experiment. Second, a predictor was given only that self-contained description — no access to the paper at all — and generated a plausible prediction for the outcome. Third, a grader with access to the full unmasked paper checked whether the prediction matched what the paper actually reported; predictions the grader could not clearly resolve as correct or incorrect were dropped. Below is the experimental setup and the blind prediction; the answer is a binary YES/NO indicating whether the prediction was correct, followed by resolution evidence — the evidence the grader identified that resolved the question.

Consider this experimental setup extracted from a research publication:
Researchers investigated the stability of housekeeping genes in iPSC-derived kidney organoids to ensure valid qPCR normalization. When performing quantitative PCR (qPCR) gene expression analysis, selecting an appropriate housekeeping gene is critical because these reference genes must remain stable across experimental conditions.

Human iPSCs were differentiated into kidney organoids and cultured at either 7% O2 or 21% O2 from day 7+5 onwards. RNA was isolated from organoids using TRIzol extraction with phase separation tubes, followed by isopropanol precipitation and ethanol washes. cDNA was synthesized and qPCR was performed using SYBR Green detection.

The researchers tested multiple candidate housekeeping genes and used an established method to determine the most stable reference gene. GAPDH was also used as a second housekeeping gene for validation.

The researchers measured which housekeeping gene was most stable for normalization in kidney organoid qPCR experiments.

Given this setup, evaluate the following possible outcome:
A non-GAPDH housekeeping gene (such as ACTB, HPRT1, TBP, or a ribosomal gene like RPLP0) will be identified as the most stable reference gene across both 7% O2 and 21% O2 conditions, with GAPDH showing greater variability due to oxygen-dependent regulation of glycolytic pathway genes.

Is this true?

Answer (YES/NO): YES